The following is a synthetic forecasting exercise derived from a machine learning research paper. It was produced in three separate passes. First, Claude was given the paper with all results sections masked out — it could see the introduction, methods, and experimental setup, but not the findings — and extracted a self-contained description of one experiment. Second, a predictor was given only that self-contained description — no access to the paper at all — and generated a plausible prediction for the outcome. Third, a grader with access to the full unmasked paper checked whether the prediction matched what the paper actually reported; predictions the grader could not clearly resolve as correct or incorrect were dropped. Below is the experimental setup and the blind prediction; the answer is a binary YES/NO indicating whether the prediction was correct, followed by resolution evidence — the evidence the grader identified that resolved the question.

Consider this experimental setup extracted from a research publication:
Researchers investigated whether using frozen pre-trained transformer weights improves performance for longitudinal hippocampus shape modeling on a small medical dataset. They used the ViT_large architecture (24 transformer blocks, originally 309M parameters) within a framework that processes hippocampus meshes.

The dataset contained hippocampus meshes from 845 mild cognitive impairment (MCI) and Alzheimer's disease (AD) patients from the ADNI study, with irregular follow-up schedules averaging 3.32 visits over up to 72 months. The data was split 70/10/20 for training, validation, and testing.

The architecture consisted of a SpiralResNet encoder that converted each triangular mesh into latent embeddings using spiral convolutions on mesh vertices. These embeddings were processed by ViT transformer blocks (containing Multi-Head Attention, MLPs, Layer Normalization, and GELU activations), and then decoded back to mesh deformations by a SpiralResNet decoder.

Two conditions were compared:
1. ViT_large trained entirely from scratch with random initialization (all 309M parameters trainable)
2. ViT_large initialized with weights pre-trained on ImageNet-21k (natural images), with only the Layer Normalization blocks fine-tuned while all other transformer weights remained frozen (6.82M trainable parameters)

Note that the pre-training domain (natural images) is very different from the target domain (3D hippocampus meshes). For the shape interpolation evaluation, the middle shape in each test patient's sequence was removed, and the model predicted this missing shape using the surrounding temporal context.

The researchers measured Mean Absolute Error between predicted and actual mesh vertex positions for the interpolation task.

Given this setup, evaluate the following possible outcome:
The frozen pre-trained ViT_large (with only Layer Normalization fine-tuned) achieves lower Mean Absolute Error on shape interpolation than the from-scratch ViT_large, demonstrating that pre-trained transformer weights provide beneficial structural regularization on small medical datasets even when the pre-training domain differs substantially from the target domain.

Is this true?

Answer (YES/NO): YES